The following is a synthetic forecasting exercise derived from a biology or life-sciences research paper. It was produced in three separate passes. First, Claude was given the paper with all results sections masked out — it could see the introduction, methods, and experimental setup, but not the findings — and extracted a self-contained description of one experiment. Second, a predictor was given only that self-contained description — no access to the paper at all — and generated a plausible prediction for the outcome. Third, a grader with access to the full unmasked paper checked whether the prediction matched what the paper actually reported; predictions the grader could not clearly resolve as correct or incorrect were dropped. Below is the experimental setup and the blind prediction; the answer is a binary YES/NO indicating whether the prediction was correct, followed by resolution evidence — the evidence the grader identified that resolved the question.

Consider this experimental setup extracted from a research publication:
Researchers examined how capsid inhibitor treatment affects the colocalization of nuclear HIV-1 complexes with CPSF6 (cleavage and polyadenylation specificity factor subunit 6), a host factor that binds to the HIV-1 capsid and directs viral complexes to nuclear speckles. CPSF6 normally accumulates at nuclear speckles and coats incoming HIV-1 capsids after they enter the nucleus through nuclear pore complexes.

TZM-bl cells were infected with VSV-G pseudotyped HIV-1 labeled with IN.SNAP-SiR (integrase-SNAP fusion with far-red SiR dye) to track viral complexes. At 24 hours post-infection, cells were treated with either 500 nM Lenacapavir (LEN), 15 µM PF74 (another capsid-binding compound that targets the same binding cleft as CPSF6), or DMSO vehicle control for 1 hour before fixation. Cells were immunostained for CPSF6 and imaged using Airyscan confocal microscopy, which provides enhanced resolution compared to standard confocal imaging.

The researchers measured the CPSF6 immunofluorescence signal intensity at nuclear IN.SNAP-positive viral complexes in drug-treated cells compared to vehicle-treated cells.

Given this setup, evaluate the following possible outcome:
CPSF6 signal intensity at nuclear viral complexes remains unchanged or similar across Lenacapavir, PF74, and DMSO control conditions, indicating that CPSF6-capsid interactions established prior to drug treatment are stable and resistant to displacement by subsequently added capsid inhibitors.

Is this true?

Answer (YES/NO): NO